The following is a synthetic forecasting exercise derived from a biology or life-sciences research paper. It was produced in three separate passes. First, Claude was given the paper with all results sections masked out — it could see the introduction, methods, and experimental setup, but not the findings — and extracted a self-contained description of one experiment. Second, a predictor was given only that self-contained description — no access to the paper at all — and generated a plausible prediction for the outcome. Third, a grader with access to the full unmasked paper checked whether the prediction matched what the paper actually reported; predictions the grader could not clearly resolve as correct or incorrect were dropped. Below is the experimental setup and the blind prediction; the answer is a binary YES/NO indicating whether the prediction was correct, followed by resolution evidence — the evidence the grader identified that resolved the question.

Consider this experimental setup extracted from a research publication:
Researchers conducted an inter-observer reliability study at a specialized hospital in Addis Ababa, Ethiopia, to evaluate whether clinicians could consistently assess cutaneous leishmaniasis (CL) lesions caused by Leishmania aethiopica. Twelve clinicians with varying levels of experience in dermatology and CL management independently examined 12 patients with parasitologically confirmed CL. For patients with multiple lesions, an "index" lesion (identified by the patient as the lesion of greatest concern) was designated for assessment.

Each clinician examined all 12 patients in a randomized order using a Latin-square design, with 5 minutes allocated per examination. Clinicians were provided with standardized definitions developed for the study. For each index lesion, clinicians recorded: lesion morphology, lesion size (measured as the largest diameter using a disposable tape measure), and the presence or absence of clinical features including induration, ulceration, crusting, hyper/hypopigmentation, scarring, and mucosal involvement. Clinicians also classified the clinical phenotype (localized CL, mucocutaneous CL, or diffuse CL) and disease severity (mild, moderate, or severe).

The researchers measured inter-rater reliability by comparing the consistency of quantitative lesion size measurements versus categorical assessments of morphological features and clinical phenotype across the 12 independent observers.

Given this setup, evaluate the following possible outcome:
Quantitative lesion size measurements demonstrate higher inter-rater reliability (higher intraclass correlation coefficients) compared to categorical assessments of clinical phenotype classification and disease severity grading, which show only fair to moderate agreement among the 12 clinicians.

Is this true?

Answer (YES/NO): NO